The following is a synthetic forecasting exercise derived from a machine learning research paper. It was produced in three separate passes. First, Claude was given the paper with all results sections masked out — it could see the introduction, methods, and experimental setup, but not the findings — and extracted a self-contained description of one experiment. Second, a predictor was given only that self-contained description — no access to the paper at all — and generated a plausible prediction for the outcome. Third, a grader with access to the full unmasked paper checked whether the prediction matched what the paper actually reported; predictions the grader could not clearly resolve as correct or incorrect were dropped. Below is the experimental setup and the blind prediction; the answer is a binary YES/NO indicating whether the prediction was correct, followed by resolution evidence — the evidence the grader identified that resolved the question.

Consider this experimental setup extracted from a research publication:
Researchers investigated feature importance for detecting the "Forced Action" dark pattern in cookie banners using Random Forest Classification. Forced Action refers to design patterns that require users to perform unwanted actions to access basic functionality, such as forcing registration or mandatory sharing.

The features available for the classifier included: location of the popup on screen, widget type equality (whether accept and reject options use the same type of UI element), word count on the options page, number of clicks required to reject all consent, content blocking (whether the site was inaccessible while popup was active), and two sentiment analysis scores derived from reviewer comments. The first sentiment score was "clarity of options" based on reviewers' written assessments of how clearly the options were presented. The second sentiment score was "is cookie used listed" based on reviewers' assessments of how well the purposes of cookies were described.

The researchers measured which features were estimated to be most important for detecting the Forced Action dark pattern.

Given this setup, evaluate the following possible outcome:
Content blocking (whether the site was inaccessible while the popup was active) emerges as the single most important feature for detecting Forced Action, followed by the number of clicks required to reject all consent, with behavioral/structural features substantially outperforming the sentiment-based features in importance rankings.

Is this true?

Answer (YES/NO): NO